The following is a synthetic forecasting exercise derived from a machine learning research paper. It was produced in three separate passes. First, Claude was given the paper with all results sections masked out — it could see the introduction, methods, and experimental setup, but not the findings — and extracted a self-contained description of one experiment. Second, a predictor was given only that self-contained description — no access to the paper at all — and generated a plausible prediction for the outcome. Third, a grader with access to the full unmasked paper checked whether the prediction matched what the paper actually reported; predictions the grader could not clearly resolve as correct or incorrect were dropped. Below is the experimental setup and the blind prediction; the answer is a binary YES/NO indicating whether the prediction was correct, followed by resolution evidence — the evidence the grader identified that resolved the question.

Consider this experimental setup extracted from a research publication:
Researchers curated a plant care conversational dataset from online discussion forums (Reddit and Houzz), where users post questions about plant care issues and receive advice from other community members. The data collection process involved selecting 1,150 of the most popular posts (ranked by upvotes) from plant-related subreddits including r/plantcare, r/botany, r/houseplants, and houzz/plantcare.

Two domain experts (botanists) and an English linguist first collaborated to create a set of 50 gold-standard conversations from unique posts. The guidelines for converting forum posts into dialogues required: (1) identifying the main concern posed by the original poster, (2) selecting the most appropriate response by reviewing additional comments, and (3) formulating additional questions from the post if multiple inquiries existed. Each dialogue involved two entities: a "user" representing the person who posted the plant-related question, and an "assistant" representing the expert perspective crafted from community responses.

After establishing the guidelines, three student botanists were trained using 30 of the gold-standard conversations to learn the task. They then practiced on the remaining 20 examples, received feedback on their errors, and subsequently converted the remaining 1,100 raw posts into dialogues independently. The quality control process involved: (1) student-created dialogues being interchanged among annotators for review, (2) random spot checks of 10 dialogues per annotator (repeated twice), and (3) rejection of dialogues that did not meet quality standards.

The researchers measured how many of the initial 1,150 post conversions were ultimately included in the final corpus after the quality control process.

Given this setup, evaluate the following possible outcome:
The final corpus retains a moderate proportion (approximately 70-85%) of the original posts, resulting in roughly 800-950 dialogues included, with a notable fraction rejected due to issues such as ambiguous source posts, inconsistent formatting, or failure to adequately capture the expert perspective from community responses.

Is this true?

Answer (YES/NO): NO